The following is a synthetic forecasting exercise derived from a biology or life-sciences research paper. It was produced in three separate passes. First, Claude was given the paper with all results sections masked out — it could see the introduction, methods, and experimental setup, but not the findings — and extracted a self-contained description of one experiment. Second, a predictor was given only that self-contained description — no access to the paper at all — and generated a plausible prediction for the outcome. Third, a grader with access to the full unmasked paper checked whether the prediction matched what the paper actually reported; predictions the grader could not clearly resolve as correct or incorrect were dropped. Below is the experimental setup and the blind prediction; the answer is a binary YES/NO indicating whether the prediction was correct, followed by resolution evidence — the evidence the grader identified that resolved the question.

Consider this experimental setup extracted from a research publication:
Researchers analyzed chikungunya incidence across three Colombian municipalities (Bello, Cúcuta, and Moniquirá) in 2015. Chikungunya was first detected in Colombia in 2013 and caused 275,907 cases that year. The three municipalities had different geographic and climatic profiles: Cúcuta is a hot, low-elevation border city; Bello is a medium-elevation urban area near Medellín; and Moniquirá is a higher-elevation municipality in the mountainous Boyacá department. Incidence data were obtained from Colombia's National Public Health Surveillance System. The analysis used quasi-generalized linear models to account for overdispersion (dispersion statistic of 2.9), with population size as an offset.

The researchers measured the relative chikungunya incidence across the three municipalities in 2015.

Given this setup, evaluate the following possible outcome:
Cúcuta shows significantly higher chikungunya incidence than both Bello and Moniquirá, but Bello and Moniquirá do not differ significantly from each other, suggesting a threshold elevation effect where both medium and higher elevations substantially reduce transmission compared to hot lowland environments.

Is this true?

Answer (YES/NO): NO